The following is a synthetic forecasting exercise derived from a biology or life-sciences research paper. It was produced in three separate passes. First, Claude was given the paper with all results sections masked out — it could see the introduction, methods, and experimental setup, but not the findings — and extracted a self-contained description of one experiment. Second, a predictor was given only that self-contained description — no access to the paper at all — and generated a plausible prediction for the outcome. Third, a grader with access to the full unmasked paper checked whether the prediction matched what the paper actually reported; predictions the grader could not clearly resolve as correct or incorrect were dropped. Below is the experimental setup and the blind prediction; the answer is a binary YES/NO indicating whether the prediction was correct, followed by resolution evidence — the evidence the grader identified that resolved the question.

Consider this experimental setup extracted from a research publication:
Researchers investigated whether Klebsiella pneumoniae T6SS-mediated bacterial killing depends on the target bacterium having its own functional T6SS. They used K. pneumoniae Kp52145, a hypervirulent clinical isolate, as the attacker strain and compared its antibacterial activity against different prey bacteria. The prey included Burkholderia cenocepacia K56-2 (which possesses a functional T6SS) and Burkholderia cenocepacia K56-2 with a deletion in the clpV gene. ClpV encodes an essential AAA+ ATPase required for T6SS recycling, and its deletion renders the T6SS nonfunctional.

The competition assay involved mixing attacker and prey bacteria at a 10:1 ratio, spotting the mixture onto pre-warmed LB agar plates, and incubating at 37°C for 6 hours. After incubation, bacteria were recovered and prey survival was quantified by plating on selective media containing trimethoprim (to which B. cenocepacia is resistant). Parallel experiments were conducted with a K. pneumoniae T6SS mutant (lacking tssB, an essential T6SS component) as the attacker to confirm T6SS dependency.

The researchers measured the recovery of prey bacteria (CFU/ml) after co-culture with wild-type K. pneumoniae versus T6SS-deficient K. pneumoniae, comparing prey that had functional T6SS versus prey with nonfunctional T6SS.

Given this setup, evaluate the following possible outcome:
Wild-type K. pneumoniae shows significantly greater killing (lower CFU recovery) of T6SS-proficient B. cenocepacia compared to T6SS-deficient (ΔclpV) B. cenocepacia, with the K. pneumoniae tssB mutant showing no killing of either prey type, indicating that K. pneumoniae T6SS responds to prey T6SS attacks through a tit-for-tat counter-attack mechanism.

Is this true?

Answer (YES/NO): YES